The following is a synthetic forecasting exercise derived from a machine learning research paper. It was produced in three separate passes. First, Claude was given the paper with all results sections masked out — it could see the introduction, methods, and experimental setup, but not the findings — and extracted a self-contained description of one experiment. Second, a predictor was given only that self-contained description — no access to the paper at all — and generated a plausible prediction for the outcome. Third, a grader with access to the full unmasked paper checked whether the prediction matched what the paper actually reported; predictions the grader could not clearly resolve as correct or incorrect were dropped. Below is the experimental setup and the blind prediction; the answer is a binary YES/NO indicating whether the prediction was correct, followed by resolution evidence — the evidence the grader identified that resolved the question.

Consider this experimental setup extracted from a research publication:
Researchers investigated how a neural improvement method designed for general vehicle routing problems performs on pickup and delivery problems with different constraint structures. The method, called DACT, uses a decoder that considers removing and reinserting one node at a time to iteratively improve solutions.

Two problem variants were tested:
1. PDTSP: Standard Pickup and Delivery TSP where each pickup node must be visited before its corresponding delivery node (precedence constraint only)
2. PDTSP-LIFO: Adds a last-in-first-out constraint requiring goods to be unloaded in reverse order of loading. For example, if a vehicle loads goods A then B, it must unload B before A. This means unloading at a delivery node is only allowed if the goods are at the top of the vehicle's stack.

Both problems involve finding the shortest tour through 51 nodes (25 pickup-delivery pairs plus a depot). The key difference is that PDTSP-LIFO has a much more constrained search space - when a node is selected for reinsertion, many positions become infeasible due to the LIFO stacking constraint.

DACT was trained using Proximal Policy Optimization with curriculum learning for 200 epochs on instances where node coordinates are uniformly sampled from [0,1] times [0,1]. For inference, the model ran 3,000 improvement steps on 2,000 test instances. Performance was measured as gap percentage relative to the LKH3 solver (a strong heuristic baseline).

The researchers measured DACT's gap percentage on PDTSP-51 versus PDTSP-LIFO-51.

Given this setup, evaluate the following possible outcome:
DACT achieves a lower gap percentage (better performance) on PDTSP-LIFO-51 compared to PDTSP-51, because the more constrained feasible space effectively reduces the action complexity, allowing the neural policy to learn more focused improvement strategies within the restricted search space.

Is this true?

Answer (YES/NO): NO